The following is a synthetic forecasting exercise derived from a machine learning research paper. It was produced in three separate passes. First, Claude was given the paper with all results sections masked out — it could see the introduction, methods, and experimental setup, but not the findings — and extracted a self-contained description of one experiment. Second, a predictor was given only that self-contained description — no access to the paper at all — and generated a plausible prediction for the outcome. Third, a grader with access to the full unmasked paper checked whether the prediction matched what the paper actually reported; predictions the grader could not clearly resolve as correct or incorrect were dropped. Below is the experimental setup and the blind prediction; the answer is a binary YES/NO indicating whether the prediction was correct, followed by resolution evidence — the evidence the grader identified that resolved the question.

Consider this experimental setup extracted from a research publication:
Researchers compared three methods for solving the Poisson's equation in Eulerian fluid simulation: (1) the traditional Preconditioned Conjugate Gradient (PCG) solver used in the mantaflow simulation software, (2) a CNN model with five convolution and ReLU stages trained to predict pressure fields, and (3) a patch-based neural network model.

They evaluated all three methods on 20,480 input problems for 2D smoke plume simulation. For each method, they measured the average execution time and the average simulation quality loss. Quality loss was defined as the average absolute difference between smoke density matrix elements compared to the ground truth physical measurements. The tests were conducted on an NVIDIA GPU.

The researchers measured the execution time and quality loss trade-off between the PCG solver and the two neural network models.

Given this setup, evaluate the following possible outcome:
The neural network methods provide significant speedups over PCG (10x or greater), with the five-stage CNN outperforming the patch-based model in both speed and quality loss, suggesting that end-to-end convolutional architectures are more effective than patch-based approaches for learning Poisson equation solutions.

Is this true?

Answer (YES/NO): NO